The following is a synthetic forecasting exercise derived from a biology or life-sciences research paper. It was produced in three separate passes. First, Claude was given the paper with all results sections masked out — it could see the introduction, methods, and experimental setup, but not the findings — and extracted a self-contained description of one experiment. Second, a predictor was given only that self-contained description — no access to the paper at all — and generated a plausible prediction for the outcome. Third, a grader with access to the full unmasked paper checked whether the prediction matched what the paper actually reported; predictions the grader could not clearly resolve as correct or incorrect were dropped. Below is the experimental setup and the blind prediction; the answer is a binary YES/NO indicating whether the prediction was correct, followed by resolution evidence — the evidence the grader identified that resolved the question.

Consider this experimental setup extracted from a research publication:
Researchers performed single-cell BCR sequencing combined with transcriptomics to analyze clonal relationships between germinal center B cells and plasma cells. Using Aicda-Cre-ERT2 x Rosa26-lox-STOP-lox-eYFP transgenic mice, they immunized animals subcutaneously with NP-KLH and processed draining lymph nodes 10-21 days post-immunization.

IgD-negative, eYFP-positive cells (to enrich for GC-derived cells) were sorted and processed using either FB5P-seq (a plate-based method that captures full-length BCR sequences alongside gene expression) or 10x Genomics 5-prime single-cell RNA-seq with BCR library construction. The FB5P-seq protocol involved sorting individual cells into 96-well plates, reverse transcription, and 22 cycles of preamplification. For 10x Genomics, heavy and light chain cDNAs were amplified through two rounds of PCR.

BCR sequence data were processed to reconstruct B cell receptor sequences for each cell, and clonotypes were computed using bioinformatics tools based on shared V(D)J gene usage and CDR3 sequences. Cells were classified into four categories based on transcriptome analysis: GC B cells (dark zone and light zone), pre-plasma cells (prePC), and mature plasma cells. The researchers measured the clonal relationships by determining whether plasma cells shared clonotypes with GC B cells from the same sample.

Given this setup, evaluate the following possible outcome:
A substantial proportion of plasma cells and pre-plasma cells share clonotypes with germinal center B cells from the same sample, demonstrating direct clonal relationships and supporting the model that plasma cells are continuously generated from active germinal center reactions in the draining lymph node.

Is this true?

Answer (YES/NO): YES